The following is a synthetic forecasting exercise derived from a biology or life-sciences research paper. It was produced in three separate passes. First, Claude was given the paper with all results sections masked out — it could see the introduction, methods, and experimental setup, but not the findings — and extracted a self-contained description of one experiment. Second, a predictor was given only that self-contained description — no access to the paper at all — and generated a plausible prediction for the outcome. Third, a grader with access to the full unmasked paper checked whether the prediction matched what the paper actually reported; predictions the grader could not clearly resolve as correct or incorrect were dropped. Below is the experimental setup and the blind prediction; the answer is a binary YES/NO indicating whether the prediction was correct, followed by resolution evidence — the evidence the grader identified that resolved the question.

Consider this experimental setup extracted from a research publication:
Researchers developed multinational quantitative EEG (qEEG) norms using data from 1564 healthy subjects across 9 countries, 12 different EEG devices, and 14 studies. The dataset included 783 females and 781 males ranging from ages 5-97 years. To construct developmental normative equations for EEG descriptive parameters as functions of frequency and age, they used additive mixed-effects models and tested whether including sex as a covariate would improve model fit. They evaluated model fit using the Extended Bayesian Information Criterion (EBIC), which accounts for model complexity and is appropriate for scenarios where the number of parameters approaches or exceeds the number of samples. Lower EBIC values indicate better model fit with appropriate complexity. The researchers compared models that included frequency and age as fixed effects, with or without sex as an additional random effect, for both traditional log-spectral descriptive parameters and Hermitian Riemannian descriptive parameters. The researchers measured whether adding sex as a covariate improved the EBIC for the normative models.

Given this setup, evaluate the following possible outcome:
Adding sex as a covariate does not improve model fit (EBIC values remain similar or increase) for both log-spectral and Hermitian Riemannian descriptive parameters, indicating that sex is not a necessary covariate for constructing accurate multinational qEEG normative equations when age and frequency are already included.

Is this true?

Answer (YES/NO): YES